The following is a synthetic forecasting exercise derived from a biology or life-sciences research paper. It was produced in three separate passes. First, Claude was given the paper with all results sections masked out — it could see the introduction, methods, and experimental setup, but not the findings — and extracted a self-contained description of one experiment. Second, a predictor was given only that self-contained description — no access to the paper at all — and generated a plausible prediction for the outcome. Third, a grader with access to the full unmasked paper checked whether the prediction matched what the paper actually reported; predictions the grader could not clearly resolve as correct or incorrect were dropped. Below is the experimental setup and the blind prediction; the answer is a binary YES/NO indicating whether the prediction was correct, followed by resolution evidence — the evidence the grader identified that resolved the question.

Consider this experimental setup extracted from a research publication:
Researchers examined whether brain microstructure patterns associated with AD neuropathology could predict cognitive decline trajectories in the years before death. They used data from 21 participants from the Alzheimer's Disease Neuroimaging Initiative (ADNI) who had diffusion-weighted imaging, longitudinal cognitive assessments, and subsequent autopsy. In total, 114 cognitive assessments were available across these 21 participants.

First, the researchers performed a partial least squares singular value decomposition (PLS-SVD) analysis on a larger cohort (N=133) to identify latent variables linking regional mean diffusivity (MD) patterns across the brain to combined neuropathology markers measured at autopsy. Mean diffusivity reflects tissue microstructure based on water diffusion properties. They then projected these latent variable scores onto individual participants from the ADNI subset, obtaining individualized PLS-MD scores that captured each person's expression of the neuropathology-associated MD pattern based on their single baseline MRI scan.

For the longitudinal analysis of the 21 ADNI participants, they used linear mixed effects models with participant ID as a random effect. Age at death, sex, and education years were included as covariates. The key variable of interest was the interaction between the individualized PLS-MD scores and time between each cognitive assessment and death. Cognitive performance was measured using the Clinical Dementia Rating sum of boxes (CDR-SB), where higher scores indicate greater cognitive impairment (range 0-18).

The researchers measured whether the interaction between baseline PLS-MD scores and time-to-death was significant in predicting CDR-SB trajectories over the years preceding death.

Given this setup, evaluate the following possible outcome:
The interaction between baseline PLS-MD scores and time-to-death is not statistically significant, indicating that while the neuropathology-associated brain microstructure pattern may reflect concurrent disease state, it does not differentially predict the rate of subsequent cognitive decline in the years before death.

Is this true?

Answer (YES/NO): NO